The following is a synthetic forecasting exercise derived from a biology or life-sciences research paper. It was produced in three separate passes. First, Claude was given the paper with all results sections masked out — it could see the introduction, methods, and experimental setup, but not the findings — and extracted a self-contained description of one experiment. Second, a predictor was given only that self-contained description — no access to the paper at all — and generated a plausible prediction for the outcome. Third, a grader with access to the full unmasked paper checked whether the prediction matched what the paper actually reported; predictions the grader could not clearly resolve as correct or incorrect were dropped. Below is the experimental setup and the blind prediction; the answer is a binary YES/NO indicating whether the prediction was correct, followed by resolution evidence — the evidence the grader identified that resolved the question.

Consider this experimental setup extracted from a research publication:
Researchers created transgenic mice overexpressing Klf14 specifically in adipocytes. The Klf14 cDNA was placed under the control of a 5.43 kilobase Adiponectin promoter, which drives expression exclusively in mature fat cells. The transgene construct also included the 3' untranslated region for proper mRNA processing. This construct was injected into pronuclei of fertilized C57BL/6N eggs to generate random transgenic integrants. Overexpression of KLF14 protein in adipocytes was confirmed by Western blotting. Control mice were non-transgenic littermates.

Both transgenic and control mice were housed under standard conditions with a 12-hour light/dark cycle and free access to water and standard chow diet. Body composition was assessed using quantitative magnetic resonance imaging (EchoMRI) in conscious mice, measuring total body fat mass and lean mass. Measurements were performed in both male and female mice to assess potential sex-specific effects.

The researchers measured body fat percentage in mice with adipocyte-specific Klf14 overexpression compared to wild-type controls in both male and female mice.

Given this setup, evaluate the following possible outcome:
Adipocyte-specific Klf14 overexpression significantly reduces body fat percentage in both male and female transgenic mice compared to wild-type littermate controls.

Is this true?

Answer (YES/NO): NO